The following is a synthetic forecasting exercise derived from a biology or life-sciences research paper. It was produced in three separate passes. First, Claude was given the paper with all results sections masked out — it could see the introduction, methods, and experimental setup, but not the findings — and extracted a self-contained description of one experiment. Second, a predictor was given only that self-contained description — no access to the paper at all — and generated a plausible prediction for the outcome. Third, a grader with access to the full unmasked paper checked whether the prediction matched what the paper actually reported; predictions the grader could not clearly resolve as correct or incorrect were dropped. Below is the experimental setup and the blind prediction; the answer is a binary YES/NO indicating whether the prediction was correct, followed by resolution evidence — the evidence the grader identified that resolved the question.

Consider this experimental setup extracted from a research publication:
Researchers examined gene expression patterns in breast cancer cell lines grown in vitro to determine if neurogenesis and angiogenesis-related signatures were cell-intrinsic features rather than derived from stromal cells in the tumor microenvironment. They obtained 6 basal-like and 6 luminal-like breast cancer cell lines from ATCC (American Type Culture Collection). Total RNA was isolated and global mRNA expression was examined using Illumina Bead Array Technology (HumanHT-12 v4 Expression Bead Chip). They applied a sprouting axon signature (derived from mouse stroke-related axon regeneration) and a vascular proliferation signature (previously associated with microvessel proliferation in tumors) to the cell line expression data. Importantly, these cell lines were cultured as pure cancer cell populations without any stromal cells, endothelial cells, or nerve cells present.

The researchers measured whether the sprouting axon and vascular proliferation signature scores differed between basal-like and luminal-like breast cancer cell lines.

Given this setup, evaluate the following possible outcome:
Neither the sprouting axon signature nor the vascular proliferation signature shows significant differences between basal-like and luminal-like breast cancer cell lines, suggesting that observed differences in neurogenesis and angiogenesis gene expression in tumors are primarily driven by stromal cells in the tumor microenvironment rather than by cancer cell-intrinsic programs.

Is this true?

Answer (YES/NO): NO